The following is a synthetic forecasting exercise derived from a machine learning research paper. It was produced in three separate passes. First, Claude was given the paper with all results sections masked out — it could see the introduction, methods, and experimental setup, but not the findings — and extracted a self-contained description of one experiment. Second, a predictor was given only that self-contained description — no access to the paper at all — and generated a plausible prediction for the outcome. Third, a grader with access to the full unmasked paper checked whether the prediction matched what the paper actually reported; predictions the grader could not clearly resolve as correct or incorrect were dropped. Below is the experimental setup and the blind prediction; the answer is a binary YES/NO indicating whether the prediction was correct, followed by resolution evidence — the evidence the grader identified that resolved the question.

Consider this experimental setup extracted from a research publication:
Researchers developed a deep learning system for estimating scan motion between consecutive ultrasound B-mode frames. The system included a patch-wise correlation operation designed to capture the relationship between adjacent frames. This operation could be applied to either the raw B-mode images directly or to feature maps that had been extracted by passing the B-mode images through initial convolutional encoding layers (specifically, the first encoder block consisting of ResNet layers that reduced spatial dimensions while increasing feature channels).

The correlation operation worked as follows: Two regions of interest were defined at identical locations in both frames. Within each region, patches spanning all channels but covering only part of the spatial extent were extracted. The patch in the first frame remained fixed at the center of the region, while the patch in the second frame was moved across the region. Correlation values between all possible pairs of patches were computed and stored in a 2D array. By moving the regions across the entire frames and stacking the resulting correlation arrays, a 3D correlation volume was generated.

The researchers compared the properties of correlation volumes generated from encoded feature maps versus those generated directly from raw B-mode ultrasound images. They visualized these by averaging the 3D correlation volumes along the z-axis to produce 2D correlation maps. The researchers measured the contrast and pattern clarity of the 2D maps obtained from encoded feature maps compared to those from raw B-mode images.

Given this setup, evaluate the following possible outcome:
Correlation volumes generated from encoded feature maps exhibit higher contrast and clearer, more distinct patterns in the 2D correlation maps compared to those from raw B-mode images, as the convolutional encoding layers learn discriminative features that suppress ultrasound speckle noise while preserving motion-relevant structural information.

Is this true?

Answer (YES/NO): YES